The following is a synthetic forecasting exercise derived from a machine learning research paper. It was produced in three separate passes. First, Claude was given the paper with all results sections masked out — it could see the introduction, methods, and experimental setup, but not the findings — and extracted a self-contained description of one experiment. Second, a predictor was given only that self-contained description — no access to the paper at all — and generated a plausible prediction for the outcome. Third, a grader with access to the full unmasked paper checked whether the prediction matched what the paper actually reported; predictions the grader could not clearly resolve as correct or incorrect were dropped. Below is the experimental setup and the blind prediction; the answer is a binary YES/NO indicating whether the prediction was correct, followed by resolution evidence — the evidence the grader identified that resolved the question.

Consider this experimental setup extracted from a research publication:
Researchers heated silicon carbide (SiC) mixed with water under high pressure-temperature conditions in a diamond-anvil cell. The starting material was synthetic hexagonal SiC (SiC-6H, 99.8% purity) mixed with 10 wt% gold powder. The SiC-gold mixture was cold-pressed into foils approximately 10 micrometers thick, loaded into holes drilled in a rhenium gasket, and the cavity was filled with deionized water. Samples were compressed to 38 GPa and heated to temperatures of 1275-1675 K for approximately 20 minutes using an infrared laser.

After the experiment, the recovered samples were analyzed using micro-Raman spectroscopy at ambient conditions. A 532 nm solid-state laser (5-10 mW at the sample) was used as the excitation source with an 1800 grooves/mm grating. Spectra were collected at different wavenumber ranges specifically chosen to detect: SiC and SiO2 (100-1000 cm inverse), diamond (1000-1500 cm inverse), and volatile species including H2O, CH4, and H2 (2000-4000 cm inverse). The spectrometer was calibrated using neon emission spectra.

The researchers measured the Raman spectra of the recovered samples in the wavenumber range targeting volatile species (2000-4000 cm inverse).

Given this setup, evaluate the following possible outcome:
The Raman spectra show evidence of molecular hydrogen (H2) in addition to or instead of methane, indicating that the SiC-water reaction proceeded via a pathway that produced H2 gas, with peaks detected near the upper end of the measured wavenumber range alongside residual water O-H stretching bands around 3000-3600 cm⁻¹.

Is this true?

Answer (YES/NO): NO